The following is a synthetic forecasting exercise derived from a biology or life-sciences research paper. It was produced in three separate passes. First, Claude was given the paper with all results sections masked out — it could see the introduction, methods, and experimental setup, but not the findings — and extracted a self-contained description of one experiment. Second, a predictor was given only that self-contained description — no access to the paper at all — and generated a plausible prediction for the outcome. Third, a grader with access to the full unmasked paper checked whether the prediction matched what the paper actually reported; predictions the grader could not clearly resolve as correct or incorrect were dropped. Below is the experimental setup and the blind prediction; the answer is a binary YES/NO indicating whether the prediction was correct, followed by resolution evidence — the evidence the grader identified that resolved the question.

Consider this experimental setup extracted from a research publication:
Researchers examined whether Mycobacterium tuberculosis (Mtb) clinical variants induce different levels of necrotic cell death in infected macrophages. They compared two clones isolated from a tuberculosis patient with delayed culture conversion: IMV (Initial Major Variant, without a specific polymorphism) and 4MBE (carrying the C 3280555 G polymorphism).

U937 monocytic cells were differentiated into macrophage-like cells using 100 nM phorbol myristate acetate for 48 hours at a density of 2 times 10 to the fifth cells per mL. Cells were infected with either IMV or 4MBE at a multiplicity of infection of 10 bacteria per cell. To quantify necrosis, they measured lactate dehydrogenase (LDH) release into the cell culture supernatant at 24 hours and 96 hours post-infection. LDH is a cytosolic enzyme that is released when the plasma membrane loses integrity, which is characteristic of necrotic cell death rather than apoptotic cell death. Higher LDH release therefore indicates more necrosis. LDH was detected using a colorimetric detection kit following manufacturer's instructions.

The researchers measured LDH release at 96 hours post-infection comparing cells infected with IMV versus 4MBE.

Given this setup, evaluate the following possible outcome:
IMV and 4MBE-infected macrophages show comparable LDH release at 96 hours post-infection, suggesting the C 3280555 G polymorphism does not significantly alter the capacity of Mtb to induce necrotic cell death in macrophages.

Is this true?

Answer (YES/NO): NO